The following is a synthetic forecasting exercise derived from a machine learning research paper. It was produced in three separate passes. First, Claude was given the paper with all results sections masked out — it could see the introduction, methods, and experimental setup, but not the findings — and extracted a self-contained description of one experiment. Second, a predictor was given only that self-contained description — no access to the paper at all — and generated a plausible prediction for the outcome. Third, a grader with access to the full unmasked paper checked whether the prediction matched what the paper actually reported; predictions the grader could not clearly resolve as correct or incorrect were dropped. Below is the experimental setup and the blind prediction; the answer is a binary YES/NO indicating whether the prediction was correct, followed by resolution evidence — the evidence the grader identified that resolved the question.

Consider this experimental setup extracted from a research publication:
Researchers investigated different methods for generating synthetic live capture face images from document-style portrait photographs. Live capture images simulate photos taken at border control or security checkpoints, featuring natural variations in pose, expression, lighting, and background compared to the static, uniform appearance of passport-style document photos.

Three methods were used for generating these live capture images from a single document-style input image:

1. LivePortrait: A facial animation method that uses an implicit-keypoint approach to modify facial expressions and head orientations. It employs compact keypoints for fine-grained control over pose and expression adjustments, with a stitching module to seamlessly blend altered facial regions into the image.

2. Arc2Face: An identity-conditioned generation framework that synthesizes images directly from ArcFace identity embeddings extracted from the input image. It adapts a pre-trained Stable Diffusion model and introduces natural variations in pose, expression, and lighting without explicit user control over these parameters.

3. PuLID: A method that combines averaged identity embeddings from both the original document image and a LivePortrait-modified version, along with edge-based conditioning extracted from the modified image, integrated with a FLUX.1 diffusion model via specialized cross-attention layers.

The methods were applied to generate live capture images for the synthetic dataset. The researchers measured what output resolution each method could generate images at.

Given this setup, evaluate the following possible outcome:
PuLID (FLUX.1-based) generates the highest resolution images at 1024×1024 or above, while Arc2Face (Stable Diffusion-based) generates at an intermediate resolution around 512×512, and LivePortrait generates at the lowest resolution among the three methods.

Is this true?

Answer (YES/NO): NO